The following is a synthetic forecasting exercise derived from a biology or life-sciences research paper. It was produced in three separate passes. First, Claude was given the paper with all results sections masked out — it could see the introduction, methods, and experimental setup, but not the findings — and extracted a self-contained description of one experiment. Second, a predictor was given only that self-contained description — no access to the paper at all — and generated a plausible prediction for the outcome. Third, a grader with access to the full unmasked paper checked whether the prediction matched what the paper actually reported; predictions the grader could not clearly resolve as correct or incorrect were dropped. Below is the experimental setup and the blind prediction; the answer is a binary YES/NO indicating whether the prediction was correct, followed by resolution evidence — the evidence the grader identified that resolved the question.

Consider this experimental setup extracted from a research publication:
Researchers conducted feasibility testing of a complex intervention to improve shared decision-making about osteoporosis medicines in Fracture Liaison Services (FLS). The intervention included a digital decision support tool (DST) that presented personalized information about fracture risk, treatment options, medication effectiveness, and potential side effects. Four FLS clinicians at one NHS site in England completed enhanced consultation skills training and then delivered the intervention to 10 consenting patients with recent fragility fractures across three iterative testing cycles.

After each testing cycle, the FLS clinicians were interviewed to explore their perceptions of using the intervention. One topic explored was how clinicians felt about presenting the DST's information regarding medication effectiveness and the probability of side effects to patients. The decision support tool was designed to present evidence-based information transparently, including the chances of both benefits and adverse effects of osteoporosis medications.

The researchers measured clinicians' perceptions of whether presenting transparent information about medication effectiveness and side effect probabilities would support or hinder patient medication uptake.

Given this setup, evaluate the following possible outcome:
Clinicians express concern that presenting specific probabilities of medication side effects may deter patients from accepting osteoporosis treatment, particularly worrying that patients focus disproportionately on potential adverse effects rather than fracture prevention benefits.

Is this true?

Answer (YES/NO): YES